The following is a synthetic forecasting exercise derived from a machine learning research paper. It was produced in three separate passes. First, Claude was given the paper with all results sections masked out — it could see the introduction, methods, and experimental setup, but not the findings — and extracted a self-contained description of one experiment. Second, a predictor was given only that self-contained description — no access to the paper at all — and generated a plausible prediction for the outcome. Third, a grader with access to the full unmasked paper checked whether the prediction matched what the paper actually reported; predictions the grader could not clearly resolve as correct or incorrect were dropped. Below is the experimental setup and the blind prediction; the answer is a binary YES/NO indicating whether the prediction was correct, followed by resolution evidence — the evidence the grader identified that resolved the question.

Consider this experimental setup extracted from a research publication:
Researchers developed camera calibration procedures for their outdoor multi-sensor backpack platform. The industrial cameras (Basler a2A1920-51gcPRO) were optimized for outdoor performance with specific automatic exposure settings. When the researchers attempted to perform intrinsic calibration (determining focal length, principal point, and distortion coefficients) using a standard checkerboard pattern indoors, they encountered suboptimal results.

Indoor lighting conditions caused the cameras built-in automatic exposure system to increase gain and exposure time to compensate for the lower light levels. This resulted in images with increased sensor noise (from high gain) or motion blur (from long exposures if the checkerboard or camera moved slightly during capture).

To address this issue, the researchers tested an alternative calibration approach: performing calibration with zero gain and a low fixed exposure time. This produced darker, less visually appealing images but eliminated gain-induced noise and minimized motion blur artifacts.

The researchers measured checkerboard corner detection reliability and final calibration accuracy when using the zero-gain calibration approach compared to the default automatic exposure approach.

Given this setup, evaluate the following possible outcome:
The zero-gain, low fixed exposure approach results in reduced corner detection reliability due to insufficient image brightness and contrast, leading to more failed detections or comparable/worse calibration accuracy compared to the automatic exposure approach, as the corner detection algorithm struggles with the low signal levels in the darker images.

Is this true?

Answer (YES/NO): NO